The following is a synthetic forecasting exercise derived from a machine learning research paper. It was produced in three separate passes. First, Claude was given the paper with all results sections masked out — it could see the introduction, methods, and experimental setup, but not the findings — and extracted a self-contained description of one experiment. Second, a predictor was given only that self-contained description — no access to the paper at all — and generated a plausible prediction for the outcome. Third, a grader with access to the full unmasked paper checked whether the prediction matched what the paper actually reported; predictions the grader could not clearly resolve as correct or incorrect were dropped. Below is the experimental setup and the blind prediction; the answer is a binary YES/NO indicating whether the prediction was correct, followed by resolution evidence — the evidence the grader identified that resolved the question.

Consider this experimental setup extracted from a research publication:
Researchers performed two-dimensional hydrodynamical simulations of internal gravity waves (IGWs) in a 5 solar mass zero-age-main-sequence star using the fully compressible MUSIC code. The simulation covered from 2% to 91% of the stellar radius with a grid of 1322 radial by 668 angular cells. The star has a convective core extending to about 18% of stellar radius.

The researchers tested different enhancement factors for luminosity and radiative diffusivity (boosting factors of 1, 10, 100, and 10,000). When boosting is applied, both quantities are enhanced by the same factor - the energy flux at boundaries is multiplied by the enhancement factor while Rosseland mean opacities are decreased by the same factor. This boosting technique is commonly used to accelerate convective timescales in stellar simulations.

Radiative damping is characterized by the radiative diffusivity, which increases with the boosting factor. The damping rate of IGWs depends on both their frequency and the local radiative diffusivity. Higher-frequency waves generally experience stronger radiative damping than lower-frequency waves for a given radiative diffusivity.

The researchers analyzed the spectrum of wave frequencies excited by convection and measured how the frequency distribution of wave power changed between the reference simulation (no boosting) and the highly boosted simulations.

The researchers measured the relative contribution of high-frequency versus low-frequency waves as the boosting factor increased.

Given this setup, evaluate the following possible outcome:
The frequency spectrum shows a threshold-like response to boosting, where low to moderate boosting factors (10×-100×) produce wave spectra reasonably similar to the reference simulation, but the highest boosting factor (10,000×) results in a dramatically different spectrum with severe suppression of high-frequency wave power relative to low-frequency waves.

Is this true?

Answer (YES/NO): NO